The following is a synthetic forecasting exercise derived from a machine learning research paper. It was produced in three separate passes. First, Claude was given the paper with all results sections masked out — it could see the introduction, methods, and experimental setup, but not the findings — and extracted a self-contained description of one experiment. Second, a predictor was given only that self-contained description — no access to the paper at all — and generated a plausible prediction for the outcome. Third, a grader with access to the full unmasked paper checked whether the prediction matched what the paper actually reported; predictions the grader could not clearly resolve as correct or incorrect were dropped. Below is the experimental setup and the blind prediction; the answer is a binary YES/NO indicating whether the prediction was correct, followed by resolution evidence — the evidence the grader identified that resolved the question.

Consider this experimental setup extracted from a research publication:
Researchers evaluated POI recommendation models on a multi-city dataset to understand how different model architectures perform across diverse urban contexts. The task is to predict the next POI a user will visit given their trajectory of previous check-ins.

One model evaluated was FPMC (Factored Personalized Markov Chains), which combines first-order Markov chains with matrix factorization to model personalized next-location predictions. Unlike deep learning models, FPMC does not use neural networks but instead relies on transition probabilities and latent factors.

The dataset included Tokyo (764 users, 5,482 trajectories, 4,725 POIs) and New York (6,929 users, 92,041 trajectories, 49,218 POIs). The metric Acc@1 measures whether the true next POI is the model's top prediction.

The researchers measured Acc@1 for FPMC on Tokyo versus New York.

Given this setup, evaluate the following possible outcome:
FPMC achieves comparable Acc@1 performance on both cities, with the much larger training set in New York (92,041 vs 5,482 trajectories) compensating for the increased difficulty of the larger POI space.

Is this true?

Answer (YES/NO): NO